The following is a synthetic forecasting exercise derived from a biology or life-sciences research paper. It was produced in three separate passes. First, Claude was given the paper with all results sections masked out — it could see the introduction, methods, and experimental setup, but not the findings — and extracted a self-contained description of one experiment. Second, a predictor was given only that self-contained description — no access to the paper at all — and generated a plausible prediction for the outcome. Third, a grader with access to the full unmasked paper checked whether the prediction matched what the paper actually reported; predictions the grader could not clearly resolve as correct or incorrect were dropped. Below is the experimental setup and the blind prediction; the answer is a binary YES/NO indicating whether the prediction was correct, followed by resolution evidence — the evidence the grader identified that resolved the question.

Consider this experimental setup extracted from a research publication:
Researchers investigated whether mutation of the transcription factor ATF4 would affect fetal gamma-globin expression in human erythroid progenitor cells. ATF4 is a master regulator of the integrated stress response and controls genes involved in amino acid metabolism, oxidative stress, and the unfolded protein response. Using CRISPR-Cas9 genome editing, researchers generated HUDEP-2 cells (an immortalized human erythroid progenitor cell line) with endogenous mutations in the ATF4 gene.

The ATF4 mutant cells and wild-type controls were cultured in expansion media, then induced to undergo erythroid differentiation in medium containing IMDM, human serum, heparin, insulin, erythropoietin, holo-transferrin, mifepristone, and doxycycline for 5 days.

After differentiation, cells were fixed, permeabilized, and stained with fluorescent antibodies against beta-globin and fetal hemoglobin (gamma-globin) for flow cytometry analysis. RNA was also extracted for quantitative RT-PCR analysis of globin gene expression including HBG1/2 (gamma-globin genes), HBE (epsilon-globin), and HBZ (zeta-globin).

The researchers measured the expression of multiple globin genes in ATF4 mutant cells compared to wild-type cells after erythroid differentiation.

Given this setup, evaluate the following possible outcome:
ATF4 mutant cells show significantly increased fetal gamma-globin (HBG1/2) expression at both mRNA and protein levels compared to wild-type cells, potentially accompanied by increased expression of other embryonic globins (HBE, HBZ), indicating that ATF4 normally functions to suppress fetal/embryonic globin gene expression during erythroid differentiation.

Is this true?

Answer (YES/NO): YES